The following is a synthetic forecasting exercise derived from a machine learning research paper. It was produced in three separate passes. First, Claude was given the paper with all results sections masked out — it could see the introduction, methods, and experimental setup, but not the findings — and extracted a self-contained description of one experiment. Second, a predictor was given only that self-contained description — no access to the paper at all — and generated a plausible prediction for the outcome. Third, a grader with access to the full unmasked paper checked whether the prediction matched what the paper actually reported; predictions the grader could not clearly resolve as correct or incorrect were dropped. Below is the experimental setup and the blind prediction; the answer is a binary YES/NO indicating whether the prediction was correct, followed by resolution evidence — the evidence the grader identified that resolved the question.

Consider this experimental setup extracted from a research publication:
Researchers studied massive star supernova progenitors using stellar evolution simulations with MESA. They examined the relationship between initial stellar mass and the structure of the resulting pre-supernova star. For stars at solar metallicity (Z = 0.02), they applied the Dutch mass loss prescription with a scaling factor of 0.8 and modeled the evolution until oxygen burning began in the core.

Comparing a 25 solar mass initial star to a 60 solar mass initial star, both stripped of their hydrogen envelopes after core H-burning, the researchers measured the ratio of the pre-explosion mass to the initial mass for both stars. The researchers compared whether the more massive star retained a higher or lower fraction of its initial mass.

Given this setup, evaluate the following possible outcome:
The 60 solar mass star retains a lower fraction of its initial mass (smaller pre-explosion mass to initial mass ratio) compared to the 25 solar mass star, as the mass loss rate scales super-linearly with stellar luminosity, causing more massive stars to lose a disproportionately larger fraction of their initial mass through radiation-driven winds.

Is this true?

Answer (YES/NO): YES